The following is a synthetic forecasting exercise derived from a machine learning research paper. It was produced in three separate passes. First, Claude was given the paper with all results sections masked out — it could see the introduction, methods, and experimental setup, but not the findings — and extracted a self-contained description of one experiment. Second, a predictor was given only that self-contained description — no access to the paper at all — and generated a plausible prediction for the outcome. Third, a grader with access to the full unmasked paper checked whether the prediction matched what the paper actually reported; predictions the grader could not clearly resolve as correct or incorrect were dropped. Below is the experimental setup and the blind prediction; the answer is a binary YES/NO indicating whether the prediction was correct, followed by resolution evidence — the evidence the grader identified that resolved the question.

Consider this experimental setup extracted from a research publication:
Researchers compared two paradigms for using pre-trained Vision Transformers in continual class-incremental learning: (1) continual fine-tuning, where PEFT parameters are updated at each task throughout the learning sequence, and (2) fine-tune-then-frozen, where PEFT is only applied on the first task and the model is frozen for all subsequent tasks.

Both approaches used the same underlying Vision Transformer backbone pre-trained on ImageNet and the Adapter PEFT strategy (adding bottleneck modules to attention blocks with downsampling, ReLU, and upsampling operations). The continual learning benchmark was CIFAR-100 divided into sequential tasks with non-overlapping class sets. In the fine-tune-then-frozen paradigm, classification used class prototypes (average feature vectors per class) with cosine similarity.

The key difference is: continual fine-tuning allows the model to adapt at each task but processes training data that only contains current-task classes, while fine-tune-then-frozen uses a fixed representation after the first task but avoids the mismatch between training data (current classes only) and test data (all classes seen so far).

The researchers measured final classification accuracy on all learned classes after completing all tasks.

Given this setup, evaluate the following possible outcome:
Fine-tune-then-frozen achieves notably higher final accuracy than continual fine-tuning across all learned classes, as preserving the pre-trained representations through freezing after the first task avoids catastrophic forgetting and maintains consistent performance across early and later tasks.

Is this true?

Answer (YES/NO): YES